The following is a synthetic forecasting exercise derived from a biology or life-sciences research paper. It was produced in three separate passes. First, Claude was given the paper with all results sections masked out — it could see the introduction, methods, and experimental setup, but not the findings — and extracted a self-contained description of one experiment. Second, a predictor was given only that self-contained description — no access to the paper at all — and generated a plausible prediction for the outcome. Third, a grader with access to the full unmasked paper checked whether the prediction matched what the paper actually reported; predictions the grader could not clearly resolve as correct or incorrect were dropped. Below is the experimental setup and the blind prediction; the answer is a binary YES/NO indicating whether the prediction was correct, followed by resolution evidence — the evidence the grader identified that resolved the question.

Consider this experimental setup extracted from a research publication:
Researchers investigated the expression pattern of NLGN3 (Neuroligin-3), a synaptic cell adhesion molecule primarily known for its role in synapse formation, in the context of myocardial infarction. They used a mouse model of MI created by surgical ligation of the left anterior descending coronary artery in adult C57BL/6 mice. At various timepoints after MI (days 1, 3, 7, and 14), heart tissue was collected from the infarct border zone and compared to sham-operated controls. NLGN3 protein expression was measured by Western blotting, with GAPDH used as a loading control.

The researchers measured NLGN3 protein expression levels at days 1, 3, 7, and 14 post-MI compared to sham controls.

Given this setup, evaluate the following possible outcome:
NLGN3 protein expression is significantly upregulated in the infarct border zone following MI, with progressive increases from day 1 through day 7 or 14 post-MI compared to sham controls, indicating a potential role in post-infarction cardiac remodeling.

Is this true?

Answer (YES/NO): NO